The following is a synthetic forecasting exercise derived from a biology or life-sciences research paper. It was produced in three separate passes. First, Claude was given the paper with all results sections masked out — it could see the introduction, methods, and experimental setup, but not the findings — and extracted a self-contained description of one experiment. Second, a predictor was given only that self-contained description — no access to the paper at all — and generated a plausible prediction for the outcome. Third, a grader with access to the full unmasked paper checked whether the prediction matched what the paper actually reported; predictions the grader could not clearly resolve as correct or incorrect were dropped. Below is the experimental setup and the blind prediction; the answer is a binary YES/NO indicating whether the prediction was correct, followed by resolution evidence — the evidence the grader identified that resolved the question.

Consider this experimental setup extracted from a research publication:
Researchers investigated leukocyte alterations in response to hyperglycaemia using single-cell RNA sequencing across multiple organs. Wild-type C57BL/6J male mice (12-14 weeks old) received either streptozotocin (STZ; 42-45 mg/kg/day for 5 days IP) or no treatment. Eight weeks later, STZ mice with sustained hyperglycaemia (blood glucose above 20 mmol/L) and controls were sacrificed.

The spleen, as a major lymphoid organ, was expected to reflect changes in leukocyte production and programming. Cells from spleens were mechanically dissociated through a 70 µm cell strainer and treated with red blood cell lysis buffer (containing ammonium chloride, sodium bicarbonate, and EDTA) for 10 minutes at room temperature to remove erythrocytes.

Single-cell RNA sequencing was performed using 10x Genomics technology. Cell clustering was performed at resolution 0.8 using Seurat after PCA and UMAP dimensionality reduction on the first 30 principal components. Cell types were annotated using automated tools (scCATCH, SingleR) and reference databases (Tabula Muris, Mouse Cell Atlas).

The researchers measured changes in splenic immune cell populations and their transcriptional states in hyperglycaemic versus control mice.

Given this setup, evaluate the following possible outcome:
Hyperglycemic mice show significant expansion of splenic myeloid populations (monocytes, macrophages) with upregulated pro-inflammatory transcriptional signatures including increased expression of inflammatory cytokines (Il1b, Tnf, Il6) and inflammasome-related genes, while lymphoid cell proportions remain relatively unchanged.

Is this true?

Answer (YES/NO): NO